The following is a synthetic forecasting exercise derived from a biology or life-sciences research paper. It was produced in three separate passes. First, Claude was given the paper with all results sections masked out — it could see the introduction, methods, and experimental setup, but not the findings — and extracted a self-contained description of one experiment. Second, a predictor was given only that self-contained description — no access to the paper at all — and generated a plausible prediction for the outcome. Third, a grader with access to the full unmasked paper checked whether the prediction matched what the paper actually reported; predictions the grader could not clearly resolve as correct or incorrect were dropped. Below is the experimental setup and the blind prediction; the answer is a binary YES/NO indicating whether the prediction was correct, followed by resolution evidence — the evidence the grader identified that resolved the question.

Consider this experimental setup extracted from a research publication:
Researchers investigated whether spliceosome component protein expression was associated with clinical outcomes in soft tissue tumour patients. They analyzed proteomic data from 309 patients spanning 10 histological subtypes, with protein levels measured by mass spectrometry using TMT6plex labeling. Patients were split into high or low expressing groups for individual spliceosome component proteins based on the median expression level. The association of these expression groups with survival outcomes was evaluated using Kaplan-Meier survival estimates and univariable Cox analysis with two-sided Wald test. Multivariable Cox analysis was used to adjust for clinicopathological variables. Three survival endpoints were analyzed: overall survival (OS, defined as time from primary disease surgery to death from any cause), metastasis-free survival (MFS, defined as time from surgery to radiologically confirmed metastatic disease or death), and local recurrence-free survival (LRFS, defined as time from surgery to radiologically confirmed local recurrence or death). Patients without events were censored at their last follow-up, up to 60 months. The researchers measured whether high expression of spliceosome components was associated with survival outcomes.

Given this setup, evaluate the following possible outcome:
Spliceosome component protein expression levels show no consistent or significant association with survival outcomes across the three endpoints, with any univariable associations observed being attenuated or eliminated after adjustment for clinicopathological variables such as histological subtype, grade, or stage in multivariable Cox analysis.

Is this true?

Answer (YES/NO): NO